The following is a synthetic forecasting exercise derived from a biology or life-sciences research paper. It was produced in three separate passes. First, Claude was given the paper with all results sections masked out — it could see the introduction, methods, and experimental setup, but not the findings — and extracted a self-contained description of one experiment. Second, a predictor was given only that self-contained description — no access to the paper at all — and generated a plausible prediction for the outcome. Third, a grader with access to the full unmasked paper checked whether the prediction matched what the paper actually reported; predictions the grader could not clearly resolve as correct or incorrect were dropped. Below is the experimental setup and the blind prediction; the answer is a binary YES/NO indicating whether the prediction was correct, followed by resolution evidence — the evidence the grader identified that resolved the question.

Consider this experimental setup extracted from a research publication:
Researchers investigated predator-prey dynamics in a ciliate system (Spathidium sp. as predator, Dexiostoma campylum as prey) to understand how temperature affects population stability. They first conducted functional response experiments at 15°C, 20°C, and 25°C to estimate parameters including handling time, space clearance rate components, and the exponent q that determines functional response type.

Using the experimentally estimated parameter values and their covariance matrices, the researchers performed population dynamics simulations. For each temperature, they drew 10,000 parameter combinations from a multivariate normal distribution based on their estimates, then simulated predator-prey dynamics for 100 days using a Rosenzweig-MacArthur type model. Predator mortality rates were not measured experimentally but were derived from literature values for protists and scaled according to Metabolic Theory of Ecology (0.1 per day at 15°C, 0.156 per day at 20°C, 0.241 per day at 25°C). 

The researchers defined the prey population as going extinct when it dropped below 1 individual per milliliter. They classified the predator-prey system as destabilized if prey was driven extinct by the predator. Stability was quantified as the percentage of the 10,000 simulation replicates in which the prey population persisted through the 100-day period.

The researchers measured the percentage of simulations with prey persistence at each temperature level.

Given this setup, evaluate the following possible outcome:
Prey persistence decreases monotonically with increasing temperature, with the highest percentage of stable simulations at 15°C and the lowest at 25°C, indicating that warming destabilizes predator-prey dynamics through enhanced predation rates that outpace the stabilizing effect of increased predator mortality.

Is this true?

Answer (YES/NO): NO